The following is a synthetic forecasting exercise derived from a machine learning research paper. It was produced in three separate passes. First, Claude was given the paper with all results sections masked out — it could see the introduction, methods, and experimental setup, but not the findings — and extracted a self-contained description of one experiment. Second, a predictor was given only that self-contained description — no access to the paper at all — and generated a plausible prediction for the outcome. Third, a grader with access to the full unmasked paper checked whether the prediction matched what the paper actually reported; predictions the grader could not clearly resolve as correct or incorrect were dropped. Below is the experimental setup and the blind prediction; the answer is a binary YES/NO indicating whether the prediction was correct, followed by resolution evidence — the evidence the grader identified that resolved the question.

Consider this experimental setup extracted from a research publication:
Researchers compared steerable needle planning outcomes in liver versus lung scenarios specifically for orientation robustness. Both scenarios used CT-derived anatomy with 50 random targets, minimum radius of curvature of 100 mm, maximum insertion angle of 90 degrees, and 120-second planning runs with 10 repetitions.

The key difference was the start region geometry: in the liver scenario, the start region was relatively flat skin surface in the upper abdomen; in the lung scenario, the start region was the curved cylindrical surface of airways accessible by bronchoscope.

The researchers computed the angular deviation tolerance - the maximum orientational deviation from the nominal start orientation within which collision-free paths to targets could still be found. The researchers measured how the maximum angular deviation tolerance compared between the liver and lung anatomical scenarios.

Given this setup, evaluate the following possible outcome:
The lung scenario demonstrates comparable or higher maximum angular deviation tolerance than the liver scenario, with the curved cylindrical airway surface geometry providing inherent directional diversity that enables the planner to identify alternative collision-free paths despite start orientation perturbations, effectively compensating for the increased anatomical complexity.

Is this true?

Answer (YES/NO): YES